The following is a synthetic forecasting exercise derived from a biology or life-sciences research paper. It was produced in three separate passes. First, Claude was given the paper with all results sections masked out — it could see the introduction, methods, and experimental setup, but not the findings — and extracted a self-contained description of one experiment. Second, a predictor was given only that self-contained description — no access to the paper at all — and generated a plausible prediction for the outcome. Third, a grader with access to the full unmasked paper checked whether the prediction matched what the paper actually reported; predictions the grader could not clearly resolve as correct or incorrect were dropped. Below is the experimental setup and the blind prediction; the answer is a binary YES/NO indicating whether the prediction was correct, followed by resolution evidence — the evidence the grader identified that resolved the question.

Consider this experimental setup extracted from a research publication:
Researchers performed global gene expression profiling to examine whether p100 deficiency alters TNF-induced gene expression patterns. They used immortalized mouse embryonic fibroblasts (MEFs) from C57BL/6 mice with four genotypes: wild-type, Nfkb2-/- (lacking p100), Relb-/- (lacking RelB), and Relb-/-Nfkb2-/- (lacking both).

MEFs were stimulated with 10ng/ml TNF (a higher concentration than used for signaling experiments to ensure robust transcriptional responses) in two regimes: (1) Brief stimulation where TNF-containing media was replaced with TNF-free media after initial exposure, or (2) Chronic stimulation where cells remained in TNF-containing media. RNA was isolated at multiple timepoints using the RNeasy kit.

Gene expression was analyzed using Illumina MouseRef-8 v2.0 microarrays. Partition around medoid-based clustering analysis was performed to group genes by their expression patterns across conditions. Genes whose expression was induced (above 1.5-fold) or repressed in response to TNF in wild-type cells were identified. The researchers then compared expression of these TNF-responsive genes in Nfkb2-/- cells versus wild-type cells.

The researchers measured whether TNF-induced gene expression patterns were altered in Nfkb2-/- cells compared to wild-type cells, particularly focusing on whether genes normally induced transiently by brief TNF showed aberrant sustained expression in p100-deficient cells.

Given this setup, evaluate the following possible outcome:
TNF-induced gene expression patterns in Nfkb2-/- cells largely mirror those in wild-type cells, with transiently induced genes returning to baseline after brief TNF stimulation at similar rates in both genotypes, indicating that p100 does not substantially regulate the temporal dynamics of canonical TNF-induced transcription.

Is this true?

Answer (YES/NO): NO